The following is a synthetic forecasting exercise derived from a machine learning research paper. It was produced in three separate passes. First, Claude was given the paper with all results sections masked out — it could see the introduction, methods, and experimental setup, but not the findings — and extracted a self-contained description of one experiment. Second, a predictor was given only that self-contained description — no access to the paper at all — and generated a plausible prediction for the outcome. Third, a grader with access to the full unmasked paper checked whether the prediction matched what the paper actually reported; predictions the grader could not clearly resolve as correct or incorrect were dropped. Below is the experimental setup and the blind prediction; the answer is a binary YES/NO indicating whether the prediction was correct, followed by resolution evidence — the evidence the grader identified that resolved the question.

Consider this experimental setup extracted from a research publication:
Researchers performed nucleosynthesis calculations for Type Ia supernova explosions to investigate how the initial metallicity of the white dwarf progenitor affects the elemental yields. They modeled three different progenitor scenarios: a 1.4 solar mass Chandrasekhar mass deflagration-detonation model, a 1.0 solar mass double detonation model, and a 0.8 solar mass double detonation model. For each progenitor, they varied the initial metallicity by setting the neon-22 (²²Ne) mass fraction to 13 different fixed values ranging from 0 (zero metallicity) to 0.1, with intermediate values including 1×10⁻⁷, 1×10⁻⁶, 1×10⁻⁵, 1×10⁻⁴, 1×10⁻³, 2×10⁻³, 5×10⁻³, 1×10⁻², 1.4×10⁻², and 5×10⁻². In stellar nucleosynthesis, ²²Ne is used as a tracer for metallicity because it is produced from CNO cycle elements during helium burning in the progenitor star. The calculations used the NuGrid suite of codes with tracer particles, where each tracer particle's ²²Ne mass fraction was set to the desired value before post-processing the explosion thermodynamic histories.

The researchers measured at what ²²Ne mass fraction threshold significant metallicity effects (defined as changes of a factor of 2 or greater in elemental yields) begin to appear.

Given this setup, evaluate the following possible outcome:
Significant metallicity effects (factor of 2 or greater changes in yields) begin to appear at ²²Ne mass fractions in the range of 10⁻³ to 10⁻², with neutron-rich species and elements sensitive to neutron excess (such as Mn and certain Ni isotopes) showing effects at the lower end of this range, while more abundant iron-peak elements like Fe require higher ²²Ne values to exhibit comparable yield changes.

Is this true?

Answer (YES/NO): YES